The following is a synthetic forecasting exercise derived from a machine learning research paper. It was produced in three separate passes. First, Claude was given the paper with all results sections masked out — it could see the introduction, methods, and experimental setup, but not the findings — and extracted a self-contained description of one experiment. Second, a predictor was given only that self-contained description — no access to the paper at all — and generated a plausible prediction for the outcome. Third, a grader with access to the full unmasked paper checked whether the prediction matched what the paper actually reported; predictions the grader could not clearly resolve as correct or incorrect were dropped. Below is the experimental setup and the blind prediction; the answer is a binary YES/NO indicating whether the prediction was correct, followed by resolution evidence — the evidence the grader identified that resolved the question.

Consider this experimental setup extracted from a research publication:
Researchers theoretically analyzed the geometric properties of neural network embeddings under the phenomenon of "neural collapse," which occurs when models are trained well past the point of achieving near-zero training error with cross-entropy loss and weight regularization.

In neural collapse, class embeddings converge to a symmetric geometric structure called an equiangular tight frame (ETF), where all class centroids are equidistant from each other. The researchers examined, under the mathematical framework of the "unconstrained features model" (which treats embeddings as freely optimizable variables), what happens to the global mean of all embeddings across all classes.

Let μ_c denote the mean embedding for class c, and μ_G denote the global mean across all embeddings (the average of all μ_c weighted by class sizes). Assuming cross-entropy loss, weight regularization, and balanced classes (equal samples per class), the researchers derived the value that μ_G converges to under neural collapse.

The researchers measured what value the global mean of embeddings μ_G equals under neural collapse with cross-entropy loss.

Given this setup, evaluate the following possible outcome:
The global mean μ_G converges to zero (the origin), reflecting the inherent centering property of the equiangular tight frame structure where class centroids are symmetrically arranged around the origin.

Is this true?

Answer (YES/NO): YES